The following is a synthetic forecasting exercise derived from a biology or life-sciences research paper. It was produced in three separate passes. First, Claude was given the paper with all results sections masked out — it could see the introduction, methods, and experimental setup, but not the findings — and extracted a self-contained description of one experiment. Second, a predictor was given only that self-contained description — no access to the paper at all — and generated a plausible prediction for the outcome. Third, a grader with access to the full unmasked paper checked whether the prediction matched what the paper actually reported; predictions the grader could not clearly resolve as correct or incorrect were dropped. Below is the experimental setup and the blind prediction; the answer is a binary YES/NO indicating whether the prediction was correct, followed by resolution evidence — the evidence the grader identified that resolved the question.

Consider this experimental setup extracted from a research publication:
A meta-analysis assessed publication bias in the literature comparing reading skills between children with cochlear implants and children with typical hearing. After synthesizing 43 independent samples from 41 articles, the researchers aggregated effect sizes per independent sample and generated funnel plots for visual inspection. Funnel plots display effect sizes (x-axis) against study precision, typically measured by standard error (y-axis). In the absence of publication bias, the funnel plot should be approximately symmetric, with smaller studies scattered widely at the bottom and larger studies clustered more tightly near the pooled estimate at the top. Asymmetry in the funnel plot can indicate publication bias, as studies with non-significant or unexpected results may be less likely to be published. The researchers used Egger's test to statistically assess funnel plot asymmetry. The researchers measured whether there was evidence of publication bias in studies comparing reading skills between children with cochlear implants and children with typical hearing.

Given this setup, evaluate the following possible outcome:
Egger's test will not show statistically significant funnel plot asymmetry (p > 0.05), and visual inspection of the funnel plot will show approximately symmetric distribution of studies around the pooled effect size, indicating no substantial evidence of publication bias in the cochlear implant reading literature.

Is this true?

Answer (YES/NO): NO